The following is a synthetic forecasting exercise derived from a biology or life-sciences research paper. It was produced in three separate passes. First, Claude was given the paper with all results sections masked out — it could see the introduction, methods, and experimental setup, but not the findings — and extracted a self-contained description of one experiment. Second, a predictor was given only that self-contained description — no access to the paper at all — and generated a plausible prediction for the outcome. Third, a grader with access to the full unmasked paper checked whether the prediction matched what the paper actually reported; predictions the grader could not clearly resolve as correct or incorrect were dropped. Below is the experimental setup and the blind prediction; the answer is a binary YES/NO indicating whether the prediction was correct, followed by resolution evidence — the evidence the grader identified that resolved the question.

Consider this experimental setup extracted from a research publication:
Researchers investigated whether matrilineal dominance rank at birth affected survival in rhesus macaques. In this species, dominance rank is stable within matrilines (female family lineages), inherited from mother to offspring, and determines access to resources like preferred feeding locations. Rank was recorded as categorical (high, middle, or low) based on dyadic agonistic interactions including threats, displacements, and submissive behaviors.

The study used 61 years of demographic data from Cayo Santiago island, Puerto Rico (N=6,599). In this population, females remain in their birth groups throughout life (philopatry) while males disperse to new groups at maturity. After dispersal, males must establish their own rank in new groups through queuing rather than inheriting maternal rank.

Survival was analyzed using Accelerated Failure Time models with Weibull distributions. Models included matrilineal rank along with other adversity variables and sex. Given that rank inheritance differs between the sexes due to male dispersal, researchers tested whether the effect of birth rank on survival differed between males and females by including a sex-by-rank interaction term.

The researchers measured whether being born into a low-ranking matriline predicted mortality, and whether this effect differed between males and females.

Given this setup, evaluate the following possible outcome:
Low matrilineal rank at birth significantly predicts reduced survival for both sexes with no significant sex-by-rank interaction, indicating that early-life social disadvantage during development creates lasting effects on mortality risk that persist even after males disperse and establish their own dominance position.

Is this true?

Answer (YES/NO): NO